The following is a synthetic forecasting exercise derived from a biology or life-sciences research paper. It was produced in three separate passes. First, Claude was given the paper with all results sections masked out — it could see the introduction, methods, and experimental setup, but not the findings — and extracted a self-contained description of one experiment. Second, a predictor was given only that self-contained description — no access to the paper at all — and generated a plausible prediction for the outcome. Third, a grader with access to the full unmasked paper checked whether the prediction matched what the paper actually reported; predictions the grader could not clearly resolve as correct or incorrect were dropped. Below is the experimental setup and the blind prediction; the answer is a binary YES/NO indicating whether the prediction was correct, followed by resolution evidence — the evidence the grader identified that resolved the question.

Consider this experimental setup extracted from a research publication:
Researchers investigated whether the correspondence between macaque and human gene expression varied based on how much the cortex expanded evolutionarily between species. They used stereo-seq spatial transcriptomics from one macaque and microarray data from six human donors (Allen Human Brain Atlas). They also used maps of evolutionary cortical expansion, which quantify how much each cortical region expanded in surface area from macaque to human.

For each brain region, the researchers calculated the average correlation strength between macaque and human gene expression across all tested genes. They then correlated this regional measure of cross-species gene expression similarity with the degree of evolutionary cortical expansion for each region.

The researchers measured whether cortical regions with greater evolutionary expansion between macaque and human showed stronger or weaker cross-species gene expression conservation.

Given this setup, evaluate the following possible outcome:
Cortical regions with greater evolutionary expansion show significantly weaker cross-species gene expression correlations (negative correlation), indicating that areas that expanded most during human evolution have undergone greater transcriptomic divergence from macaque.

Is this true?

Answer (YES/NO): YES